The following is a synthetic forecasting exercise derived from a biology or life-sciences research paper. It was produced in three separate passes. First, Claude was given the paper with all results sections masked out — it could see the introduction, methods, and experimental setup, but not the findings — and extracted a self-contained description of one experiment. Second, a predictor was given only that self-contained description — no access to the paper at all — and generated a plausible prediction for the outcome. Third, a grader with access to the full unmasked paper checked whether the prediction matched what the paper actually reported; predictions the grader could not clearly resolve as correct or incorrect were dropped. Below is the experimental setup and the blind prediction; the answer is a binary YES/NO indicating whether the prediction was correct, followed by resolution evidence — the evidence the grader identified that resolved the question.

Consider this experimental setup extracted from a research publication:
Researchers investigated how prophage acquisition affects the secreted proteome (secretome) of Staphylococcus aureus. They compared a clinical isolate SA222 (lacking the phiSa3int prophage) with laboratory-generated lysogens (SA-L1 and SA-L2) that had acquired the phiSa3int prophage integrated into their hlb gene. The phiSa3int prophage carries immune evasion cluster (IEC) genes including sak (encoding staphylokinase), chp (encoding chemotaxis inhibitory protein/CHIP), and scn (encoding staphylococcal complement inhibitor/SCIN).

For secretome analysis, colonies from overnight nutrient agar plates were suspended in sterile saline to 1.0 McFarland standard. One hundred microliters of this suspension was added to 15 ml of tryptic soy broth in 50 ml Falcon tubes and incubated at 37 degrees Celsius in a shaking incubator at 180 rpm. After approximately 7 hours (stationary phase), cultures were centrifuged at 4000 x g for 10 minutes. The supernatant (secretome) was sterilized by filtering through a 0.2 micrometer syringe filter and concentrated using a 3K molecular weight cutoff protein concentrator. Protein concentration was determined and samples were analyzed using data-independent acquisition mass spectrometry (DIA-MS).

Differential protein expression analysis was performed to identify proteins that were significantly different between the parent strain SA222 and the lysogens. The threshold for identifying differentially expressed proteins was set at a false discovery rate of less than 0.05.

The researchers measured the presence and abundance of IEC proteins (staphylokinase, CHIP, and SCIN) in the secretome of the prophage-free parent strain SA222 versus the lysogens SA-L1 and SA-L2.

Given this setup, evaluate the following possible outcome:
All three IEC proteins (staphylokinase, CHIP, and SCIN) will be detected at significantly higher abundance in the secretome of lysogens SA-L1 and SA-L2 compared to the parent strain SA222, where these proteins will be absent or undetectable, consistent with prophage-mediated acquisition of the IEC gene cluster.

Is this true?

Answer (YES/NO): YES